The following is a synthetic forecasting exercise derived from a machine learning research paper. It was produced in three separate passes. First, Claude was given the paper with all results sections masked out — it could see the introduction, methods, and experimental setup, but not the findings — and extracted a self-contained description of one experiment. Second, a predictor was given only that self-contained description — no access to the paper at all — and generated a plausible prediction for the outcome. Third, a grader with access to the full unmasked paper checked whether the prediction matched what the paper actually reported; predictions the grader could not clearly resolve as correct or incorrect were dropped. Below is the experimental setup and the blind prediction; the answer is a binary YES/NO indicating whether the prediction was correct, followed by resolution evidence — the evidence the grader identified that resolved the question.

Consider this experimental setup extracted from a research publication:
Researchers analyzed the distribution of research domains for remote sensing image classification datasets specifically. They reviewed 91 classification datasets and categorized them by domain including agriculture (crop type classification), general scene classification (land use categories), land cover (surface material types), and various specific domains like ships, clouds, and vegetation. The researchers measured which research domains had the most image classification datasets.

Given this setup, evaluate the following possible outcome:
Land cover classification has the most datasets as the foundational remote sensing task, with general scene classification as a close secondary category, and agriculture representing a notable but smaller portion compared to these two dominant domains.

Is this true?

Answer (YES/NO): NO